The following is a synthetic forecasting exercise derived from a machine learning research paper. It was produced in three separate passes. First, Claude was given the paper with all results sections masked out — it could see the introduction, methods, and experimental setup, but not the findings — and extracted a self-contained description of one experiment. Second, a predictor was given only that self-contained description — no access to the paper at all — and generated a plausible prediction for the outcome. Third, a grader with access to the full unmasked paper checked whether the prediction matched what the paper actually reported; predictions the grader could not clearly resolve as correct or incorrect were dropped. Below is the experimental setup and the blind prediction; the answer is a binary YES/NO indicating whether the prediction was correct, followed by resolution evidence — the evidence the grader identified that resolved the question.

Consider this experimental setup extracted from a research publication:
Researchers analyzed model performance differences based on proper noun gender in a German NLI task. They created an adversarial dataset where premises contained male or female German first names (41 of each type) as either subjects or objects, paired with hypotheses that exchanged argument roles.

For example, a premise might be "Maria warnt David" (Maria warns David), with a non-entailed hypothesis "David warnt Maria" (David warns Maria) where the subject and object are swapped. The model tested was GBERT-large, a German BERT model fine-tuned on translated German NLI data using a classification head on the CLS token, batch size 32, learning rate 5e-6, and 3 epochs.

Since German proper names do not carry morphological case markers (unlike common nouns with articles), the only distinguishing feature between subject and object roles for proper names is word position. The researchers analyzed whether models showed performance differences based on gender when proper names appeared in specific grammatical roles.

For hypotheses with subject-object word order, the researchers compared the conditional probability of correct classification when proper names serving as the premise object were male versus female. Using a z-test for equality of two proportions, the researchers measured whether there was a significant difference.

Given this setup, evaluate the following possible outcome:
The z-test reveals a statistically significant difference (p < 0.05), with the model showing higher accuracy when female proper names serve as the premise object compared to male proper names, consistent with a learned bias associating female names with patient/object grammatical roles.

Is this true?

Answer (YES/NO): NO